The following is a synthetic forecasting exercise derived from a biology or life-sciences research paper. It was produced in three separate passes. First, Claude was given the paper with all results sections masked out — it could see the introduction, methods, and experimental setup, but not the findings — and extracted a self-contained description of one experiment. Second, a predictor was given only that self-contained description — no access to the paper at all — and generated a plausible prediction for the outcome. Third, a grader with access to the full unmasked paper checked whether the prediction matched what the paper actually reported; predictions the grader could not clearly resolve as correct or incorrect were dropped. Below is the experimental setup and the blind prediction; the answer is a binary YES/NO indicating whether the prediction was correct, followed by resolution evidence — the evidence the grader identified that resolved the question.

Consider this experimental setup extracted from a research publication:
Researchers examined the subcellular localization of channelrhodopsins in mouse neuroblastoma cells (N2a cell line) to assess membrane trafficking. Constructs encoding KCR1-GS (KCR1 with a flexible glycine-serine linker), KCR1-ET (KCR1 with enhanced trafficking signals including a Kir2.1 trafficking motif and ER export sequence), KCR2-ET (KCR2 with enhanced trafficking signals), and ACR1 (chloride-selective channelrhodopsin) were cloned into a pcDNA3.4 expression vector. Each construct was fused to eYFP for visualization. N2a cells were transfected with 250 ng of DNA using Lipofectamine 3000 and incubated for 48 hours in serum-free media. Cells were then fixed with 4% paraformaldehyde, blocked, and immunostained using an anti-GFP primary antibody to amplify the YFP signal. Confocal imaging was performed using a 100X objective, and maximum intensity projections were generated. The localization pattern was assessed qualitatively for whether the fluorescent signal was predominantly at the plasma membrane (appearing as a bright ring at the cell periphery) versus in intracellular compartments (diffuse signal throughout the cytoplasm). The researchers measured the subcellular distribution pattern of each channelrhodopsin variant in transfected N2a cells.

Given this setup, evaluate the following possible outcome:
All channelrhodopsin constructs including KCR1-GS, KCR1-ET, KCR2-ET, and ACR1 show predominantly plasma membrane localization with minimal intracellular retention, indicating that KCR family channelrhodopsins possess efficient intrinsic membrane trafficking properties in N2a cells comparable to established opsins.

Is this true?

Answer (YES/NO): NO